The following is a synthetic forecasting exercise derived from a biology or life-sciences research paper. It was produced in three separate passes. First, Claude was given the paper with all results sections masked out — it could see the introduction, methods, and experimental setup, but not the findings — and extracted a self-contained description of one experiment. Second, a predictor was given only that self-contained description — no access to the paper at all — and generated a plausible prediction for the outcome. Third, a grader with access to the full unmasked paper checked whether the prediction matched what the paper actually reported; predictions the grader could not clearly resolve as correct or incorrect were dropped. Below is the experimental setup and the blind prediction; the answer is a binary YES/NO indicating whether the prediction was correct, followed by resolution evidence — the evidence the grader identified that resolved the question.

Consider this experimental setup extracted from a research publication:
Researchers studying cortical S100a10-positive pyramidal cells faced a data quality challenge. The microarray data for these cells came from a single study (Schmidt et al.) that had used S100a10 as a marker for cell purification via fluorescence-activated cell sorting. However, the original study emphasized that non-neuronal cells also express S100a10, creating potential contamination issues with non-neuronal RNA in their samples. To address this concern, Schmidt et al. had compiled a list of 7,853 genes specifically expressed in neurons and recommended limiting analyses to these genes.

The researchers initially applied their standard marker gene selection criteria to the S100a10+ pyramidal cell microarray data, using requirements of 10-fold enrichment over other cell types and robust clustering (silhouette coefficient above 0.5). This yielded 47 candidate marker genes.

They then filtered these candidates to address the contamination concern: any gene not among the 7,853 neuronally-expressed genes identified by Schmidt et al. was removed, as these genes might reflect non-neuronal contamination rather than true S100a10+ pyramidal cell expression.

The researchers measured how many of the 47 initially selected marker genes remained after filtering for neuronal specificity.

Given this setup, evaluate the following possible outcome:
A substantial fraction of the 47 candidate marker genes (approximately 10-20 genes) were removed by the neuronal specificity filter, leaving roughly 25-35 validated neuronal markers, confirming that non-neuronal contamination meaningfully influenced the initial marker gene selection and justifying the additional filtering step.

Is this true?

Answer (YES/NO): NO